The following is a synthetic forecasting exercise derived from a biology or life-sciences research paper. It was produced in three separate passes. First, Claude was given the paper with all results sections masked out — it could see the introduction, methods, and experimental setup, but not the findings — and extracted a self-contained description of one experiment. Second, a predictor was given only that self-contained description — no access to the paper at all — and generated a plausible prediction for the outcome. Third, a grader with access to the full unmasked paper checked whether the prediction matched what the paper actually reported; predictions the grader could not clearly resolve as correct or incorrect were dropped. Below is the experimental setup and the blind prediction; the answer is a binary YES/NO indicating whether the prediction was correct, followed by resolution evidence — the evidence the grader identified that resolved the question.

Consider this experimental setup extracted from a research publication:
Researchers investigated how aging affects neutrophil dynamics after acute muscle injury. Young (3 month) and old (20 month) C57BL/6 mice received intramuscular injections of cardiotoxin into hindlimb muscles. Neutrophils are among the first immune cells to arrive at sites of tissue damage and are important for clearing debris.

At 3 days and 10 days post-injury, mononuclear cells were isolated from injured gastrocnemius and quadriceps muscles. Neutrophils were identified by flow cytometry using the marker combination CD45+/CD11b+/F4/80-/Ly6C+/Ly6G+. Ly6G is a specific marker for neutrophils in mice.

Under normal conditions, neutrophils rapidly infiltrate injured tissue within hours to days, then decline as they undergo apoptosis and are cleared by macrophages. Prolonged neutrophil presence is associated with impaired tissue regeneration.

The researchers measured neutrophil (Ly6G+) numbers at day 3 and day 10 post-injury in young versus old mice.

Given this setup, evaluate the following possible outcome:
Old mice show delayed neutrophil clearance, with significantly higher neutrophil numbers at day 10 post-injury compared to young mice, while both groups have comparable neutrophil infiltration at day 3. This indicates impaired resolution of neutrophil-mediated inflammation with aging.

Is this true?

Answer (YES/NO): NO